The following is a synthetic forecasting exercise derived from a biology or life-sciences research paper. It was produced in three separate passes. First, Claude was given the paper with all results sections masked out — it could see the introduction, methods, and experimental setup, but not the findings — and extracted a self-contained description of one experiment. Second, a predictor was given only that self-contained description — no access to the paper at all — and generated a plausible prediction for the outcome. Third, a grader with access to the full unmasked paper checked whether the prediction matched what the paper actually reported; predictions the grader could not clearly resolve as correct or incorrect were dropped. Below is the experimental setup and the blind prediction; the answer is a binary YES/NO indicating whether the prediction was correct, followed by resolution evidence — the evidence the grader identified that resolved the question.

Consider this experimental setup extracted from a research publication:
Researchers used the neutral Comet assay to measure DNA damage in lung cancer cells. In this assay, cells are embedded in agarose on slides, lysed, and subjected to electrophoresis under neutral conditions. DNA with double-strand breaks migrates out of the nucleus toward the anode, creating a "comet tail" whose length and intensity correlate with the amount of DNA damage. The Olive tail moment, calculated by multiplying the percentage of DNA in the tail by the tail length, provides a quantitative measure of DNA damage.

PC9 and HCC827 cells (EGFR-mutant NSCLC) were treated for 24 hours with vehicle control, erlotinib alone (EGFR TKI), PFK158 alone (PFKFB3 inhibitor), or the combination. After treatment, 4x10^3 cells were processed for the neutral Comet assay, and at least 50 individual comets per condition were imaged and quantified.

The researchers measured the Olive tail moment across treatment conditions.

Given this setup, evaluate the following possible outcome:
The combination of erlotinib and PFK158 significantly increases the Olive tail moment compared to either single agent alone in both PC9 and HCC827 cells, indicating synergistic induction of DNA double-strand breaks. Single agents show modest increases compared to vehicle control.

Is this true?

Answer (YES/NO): NO